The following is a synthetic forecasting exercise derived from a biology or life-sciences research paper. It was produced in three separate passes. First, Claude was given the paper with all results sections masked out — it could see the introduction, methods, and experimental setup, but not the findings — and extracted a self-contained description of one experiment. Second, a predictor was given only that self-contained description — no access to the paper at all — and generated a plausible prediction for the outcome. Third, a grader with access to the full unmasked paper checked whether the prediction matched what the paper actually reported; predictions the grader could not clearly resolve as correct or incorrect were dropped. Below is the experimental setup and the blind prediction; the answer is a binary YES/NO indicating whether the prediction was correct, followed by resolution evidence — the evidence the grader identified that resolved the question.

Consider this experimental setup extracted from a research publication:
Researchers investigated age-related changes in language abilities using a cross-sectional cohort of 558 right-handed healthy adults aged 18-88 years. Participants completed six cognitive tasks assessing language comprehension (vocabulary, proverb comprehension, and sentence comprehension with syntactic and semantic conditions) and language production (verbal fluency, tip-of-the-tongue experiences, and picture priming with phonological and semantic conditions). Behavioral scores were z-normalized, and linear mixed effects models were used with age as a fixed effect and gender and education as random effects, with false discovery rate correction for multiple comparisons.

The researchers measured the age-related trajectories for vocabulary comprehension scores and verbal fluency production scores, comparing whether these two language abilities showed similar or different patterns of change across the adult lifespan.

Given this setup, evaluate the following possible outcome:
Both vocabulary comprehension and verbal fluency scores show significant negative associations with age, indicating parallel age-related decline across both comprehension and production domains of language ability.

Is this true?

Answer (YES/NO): NO